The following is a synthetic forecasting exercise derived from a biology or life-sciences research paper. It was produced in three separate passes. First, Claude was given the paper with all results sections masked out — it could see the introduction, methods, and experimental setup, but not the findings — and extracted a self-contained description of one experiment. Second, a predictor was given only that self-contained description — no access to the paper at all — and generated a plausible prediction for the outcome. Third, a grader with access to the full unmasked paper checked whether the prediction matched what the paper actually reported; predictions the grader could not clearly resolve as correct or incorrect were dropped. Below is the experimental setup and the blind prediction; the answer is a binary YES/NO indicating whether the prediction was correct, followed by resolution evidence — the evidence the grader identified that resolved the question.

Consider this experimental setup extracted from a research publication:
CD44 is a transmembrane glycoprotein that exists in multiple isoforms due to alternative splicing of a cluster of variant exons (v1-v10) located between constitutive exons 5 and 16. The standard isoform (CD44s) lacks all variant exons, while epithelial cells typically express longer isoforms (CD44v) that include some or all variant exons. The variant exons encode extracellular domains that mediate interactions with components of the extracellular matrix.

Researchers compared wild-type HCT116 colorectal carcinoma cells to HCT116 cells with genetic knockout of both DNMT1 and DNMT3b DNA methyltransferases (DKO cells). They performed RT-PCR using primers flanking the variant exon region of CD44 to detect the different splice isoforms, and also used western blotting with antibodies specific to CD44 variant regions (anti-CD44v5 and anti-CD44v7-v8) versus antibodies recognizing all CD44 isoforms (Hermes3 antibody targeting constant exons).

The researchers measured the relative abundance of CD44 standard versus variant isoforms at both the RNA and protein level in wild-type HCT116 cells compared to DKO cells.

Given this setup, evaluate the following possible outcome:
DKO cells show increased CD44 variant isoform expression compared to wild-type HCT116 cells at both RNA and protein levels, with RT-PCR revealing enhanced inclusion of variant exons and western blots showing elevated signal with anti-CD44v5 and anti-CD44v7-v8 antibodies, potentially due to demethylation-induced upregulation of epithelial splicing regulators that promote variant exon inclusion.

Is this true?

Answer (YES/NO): NO